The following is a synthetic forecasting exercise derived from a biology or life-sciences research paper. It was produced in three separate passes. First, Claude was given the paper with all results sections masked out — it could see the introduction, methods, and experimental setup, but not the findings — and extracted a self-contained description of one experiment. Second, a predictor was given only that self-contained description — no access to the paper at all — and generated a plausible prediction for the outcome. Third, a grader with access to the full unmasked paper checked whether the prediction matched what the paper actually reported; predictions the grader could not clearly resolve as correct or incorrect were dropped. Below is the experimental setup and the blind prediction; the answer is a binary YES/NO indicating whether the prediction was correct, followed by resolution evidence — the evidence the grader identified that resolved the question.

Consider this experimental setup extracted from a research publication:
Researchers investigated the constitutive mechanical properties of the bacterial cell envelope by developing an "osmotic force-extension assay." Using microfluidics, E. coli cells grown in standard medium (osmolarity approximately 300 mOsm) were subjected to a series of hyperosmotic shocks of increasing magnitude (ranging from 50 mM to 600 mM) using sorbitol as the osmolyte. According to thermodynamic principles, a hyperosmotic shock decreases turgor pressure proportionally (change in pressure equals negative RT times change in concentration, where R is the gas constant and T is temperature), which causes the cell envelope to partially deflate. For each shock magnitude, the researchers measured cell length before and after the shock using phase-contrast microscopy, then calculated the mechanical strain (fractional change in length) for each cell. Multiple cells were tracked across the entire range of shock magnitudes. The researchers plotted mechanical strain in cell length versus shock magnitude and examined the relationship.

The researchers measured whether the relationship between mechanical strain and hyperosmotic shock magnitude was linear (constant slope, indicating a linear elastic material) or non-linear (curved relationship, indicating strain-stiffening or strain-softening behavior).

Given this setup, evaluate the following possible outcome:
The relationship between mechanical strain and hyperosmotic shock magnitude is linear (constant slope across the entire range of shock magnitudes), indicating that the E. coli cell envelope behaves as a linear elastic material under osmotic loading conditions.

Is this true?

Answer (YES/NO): YES